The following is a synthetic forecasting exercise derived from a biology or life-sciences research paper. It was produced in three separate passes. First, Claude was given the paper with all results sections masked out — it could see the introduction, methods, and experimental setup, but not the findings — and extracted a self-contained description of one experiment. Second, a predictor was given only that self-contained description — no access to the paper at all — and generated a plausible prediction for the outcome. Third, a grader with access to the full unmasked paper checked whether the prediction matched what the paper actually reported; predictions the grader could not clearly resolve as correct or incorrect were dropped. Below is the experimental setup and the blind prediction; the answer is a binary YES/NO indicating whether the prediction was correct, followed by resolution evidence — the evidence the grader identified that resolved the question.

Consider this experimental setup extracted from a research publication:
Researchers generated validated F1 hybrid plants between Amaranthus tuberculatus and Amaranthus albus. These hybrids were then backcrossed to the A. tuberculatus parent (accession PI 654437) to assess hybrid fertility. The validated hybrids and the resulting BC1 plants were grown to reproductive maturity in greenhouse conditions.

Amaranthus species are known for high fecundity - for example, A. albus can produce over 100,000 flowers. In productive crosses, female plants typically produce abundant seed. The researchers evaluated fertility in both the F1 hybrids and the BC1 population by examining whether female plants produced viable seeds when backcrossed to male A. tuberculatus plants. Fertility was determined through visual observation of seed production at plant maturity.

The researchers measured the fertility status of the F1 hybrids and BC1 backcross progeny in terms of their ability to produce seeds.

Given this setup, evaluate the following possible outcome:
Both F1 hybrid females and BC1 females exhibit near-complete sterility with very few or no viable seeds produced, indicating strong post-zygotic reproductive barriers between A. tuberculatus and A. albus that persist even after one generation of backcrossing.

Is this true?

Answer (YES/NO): YES